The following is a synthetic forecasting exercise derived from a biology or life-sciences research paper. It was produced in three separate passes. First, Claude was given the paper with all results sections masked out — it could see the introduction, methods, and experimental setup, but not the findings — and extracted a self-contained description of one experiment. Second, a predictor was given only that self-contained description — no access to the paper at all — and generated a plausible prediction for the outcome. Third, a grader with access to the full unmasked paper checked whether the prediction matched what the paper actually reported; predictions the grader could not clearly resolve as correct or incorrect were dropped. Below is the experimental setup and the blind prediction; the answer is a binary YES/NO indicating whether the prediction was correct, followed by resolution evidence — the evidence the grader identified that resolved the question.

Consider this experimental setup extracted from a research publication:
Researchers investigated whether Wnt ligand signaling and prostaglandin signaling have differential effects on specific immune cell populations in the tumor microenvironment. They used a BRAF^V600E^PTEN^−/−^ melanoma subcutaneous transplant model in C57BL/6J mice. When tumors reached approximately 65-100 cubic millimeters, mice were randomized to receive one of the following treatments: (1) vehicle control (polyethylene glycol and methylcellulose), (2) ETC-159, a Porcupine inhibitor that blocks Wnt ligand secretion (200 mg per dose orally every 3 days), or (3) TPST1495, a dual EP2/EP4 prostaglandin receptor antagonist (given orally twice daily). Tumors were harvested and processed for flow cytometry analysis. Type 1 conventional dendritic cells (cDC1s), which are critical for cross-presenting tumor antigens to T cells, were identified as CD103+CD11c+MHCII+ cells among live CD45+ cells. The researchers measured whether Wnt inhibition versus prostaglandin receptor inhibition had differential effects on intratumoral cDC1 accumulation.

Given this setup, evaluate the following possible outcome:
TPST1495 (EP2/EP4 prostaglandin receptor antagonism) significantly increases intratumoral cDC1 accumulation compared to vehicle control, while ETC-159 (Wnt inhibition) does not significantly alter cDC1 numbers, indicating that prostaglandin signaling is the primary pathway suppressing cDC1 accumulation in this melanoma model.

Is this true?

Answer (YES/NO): NO